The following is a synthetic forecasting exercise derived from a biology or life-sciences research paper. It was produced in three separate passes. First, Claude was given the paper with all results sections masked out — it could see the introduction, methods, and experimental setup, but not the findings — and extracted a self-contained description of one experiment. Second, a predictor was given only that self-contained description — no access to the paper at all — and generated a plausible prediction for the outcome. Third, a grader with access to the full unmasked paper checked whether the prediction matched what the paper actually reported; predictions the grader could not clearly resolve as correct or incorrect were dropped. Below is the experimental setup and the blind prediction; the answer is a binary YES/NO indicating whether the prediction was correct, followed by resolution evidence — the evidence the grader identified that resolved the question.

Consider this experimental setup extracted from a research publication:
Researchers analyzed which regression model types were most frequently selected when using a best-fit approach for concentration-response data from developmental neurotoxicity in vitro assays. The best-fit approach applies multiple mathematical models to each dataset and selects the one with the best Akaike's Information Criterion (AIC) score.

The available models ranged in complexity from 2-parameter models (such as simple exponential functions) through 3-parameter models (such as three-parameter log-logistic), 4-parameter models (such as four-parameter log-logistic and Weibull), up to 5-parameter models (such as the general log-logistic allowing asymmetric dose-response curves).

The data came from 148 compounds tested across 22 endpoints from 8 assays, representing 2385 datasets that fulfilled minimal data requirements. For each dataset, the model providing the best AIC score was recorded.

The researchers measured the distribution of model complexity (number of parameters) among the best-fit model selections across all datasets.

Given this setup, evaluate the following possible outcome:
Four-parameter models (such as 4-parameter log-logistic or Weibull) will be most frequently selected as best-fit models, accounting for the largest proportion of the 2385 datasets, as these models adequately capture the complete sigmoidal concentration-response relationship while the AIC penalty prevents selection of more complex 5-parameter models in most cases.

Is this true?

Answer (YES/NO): NO